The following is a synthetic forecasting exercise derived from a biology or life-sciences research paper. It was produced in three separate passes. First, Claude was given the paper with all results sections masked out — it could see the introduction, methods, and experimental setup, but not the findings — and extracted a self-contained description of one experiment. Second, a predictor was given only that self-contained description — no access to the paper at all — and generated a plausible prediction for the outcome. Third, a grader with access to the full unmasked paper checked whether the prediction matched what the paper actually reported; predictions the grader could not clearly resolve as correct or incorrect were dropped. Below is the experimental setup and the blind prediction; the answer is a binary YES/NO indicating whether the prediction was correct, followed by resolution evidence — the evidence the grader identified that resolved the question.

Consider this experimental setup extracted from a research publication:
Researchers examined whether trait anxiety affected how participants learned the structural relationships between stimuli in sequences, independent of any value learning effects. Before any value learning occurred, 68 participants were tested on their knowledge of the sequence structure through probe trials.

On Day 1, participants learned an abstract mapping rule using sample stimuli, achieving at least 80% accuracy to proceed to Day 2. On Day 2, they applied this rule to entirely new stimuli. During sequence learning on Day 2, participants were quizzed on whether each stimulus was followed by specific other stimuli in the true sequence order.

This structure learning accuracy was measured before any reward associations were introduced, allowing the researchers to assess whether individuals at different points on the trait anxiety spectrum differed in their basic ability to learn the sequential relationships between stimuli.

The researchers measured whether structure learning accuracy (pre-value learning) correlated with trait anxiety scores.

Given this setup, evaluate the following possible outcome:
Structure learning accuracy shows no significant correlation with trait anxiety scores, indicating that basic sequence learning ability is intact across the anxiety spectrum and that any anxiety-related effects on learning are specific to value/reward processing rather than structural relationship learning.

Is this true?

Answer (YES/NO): YES